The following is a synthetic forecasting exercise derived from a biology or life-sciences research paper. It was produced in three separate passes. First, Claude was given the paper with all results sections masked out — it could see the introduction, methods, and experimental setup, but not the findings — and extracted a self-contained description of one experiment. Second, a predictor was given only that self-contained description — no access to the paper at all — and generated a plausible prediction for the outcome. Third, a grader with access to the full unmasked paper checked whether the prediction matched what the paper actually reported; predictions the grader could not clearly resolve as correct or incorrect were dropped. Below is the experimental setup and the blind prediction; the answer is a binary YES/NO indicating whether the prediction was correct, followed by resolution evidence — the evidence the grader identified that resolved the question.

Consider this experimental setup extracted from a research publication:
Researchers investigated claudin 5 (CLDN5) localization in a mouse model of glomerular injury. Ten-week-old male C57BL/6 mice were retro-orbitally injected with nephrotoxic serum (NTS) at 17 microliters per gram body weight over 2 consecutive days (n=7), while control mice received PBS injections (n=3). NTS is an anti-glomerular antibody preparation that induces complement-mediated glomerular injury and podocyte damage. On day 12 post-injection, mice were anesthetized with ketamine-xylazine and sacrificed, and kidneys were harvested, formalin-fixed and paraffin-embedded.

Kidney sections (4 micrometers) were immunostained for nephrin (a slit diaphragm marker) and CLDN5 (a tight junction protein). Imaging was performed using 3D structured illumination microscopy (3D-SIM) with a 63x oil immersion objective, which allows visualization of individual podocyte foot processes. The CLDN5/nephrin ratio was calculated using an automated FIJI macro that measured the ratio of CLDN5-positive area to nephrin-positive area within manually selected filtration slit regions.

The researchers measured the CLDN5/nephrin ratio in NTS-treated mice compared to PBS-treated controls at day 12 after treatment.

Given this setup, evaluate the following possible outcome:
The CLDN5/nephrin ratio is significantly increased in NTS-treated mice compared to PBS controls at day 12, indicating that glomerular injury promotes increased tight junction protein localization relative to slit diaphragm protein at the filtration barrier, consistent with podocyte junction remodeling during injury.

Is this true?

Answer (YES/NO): YES